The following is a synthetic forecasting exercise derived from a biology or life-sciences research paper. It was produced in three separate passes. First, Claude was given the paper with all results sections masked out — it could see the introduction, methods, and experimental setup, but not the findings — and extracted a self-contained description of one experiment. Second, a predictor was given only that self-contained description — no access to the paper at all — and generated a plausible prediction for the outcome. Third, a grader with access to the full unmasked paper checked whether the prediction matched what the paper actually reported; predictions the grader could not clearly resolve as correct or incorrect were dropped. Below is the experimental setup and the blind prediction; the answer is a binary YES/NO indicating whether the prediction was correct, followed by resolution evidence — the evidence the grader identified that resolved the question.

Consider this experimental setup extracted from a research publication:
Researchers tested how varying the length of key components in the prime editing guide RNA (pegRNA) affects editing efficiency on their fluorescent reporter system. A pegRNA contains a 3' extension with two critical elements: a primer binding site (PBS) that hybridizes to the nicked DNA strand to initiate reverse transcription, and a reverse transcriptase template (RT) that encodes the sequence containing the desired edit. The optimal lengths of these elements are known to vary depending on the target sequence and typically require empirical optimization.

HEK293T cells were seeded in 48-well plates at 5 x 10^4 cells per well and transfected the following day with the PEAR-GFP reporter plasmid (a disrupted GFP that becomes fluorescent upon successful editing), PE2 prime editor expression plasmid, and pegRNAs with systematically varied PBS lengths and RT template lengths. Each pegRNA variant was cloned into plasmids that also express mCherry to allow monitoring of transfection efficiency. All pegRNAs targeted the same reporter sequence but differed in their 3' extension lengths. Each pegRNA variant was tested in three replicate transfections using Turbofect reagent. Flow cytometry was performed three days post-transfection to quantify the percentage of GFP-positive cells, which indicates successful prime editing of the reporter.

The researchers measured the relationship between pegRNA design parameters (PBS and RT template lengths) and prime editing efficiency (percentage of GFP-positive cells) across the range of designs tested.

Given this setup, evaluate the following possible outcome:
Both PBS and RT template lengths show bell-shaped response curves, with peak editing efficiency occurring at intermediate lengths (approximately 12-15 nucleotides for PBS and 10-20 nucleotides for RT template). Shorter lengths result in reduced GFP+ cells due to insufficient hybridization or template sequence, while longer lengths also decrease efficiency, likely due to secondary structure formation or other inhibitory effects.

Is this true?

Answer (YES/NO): NO